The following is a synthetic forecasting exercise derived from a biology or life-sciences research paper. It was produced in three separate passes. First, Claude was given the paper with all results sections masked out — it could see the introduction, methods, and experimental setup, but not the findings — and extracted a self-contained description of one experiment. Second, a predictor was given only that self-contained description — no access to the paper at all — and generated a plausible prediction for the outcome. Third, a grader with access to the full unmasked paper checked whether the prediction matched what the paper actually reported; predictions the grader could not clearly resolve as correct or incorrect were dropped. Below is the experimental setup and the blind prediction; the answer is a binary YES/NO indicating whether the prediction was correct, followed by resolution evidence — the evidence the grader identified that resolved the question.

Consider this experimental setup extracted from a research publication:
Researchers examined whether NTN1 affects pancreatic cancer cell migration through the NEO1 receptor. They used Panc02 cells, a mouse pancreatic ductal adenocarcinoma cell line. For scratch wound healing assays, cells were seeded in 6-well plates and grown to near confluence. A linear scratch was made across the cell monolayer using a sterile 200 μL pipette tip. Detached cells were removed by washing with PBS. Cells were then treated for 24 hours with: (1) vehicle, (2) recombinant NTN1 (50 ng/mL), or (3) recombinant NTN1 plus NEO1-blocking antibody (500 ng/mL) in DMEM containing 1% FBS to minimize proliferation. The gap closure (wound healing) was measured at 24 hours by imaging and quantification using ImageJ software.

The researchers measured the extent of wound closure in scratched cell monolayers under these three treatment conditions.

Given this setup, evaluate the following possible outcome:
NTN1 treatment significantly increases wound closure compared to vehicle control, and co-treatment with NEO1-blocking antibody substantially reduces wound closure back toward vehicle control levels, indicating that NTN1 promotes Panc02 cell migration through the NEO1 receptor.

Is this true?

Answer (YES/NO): YES